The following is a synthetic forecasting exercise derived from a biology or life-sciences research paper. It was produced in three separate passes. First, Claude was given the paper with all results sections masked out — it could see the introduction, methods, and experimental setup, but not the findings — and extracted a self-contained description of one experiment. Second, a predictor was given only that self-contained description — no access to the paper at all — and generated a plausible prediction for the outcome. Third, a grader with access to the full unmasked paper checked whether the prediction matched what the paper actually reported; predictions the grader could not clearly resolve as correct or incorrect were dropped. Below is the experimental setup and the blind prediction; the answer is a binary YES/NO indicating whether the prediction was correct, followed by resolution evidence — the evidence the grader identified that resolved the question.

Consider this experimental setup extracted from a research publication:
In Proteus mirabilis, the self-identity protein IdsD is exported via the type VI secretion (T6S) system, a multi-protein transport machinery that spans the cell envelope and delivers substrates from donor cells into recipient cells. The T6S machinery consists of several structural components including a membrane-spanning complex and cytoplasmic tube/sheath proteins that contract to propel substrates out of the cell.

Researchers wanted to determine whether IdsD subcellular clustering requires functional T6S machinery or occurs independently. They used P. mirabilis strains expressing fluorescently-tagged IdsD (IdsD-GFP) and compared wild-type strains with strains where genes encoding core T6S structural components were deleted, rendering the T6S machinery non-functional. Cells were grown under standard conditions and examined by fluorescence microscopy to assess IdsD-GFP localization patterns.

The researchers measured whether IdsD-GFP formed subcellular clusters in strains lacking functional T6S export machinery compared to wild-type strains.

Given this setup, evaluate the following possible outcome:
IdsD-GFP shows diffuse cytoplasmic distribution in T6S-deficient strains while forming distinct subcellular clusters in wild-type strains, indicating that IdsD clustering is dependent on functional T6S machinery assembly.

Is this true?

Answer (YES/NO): NO